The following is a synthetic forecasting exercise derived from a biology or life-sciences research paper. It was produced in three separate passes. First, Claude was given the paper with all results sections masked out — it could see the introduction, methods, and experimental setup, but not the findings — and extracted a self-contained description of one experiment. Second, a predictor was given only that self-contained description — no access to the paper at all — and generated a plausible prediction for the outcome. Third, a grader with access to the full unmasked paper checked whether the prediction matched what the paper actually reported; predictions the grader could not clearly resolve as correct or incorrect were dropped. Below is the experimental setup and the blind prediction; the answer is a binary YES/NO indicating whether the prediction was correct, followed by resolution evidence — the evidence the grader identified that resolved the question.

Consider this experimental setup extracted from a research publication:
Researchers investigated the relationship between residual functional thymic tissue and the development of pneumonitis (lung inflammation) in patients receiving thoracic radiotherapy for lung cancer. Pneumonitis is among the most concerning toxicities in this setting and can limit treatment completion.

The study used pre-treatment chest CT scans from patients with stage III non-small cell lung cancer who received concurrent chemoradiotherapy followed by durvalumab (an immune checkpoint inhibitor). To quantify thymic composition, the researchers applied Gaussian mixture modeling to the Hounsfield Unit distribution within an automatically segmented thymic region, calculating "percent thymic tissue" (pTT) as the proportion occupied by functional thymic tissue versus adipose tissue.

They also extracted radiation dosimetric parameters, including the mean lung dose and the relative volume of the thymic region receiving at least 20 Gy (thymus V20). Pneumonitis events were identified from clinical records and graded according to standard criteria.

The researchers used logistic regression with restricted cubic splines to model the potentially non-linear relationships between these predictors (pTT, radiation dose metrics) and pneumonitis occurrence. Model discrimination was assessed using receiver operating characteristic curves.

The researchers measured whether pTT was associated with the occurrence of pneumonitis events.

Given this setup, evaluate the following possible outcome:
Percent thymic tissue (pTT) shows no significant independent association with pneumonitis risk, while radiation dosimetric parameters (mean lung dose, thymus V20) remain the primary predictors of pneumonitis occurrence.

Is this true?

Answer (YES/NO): NO